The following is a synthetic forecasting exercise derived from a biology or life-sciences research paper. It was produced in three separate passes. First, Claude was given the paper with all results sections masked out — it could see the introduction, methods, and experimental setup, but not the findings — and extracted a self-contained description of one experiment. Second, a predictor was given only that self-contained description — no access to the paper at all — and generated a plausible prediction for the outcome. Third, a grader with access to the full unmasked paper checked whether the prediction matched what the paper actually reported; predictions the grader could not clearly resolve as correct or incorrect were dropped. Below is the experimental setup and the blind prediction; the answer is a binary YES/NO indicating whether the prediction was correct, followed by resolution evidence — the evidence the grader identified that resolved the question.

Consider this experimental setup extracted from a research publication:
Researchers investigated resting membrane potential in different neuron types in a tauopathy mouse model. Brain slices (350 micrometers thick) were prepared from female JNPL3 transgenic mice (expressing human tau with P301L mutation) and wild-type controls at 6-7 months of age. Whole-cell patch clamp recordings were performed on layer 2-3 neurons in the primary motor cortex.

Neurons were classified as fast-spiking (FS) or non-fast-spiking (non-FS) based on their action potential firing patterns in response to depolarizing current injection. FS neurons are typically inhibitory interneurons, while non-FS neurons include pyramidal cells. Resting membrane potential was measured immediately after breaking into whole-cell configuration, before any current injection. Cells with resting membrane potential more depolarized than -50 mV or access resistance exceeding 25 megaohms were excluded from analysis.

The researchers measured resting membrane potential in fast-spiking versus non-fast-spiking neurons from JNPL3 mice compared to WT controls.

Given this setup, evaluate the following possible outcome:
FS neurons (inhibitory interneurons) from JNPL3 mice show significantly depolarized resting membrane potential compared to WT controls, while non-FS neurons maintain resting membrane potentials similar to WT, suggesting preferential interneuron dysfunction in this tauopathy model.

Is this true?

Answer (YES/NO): NO